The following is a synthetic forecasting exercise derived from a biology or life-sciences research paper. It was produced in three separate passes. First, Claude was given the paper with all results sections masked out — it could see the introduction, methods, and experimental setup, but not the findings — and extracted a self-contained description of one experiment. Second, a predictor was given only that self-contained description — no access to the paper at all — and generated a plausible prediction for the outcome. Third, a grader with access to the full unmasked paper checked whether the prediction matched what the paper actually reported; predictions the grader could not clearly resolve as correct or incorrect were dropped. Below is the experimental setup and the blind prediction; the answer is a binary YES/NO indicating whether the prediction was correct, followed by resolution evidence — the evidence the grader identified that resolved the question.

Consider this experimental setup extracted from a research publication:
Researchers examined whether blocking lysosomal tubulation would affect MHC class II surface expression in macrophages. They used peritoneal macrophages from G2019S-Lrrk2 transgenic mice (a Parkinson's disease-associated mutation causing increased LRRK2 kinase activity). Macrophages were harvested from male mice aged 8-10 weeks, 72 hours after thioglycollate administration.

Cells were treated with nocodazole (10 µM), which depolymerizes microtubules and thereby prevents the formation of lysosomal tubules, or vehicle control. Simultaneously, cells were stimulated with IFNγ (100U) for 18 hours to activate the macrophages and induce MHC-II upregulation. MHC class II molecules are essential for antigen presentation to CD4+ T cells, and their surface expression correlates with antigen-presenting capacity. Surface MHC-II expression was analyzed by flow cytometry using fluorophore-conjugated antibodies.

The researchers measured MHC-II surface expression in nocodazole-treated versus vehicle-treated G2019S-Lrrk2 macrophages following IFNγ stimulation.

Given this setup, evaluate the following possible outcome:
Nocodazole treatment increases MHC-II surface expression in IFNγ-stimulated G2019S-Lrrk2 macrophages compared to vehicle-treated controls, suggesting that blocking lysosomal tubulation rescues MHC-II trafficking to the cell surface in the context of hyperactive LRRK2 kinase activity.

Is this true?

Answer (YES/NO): NO